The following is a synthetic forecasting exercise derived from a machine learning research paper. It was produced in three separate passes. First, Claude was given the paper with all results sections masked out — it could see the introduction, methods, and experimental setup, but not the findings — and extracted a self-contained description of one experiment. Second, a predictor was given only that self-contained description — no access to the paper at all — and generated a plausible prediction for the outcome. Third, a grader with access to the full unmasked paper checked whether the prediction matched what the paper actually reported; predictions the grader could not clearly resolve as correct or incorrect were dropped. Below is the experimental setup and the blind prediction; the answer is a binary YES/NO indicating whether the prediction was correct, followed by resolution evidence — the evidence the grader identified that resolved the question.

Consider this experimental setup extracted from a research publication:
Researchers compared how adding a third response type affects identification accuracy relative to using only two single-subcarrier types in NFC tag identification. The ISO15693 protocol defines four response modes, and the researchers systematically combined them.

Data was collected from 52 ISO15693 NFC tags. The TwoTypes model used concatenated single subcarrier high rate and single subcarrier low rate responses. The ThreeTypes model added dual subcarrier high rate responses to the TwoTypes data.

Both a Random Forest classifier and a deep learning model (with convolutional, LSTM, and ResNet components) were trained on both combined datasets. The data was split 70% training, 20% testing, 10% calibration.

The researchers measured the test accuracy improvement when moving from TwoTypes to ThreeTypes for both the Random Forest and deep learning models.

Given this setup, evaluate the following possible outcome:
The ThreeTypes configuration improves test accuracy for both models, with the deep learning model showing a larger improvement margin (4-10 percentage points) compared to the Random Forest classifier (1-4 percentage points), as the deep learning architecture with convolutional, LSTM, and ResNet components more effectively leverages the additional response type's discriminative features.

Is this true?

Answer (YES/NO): NO